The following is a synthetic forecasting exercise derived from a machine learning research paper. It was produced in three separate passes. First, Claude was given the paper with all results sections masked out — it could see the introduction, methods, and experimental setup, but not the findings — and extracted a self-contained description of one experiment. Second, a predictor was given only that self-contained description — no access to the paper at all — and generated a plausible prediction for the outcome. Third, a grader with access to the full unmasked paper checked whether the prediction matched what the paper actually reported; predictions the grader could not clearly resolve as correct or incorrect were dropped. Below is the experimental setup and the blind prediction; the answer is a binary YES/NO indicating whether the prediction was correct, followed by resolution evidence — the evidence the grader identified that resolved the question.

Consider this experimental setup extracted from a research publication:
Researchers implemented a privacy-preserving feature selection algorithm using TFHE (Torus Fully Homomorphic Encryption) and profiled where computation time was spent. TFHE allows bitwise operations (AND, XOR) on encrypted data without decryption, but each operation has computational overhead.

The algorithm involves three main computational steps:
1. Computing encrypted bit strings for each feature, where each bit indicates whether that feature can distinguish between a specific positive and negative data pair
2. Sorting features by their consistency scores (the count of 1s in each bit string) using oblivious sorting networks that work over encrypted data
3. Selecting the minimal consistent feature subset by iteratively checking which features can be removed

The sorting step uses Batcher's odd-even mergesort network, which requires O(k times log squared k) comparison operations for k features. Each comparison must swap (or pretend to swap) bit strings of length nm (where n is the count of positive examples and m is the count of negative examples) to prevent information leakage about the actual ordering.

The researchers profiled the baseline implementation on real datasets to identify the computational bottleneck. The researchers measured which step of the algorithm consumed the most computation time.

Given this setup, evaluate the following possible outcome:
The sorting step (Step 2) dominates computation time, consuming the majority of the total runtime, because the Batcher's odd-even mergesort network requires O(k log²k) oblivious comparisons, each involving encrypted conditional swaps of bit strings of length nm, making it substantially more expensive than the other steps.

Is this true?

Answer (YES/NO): YES